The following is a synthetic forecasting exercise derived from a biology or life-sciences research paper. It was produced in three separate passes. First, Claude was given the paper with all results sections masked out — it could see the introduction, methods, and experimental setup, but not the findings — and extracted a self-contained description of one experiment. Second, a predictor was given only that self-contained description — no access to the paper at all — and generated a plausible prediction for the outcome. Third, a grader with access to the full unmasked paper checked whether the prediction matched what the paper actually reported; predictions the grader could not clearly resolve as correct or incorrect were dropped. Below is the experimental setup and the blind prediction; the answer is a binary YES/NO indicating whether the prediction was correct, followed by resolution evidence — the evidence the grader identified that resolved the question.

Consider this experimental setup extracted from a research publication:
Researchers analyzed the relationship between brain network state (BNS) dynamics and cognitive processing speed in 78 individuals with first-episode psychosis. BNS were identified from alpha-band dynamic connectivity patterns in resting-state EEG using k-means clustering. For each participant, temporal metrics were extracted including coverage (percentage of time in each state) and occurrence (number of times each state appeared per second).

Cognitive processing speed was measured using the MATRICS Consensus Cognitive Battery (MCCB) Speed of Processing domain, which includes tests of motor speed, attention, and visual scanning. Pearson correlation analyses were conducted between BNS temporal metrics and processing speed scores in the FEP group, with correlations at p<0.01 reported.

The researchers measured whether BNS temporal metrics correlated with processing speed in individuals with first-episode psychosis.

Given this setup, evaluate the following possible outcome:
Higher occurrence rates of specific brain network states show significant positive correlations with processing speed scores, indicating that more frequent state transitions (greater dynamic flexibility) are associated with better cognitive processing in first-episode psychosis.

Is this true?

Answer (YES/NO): NO